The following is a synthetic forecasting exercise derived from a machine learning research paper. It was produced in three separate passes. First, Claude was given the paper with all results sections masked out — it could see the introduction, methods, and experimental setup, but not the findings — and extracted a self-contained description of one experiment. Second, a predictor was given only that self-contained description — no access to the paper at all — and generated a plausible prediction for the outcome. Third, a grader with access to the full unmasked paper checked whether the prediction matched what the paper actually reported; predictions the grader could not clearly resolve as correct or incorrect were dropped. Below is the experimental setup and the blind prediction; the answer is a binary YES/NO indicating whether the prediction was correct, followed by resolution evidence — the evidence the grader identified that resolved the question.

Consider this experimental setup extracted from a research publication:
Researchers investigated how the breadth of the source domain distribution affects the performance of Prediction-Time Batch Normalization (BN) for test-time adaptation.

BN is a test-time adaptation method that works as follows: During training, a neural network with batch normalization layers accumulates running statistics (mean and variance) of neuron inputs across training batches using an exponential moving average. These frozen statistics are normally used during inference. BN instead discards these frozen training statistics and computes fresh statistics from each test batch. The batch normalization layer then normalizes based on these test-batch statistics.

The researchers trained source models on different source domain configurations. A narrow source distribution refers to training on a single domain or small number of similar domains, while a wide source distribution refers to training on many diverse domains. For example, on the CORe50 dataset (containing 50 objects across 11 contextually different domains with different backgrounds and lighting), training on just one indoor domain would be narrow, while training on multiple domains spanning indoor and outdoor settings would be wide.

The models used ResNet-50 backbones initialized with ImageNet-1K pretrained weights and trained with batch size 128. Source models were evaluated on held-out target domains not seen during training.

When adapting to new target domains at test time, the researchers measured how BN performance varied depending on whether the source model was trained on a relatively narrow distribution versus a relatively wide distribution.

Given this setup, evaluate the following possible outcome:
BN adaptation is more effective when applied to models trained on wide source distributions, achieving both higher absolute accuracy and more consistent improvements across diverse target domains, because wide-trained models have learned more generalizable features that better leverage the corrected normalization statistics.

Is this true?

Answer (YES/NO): NO